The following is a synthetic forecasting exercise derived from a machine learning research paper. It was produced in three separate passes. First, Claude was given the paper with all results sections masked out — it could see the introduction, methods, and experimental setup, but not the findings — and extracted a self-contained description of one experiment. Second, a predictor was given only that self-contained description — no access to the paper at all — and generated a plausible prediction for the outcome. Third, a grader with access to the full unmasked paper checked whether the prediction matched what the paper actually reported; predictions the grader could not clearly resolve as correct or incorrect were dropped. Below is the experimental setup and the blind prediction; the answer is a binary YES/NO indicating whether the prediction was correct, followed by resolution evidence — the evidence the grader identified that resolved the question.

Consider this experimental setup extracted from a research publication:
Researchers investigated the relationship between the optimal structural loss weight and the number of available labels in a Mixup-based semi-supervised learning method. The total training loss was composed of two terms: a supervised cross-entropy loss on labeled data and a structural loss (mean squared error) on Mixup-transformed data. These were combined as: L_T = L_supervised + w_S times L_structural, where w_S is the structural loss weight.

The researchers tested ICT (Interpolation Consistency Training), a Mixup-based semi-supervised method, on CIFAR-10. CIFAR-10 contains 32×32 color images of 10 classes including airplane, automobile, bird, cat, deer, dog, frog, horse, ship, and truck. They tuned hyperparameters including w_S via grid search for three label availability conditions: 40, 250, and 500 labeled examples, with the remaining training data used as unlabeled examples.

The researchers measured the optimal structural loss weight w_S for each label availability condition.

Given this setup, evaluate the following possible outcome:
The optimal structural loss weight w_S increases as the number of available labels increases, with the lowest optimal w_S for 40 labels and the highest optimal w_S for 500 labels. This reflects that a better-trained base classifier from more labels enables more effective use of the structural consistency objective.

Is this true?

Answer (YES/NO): YES